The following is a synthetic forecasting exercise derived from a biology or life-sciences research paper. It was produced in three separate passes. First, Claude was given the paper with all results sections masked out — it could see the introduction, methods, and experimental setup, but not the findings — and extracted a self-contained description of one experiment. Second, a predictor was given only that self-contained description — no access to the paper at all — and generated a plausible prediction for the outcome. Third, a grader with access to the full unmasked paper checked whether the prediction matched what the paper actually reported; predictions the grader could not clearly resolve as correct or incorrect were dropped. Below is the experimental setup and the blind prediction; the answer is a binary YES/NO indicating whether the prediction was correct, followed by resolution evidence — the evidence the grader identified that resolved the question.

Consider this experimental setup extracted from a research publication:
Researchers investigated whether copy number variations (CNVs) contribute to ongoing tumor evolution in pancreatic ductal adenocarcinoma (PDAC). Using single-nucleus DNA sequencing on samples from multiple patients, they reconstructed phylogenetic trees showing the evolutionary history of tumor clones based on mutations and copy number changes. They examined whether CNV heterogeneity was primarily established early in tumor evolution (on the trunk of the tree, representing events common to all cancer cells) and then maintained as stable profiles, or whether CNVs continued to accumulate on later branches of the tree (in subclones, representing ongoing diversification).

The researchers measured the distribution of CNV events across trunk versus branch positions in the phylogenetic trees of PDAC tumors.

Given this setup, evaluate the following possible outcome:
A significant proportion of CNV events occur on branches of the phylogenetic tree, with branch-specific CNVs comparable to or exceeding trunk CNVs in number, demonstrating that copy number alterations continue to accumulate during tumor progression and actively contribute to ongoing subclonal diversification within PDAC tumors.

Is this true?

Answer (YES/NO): YES